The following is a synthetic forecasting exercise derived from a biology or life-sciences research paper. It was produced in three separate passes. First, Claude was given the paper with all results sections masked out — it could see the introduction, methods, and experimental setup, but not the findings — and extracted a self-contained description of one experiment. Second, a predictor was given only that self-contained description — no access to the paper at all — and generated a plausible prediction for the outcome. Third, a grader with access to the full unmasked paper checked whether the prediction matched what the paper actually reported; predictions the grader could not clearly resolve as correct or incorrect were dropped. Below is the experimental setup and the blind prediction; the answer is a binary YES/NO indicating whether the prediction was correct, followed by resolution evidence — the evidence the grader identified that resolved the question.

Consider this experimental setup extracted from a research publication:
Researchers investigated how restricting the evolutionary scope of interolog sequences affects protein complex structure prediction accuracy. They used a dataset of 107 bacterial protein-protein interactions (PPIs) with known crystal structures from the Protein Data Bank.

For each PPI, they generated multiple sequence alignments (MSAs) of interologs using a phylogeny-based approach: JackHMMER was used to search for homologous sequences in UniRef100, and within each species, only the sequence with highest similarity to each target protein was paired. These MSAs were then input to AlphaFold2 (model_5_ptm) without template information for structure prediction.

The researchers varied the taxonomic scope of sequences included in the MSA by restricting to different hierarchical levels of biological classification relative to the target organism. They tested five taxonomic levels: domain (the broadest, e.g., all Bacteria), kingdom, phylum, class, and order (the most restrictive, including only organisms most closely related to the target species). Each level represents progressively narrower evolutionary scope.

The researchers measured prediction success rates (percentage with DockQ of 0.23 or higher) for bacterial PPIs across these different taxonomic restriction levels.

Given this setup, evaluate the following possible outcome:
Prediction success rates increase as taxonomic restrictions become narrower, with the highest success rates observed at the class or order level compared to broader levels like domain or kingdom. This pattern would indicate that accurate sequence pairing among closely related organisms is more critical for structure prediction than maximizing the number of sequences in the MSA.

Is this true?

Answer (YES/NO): NO